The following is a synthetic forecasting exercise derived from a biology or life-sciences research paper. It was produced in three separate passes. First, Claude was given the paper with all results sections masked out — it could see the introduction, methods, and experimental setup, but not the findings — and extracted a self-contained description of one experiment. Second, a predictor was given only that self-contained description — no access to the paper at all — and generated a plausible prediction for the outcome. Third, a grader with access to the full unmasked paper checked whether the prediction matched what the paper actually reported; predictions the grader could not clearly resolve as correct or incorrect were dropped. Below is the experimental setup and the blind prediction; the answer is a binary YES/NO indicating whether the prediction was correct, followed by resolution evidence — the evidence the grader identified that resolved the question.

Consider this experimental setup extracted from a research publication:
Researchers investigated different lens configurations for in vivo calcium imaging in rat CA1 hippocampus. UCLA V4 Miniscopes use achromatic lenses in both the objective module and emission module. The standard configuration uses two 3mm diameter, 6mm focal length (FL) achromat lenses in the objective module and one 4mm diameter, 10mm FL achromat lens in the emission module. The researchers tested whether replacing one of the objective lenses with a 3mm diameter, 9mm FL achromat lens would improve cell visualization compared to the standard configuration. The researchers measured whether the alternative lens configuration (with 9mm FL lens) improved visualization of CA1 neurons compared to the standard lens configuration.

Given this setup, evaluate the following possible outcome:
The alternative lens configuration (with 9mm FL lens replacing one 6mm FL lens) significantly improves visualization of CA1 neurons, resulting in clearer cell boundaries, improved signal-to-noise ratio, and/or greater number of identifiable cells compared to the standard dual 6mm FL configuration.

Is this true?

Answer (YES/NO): NO